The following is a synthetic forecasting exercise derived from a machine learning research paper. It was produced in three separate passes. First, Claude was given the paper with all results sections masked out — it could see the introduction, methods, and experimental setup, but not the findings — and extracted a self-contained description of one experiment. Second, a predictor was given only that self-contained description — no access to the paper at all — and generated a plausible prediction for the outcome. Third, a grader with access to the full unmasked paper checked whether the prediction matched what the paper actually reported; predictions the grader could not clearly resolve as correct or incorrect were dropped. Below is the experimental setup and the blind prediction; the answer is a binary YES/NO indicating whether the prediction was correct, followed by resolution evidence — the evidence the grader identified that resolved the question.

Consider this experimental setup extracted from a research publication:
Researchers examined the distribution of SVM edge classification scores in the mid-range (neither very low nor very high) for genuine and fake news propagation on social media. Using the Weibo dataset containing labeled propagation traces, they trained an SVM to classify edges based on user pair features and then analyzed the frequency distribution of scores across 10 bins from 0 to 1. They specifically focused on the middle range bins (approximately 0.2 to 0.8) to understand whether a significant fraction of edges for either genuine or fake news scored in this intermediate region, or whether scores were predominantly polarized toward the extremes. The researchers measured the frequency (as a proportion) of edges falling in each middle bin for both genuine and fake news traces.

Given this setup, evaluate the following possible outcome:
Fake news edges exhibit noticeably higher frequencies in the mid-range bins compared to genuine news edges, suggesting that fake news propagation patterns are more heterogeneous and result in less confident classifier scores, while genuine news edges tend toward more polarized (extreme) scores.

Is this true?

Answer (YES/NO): YES